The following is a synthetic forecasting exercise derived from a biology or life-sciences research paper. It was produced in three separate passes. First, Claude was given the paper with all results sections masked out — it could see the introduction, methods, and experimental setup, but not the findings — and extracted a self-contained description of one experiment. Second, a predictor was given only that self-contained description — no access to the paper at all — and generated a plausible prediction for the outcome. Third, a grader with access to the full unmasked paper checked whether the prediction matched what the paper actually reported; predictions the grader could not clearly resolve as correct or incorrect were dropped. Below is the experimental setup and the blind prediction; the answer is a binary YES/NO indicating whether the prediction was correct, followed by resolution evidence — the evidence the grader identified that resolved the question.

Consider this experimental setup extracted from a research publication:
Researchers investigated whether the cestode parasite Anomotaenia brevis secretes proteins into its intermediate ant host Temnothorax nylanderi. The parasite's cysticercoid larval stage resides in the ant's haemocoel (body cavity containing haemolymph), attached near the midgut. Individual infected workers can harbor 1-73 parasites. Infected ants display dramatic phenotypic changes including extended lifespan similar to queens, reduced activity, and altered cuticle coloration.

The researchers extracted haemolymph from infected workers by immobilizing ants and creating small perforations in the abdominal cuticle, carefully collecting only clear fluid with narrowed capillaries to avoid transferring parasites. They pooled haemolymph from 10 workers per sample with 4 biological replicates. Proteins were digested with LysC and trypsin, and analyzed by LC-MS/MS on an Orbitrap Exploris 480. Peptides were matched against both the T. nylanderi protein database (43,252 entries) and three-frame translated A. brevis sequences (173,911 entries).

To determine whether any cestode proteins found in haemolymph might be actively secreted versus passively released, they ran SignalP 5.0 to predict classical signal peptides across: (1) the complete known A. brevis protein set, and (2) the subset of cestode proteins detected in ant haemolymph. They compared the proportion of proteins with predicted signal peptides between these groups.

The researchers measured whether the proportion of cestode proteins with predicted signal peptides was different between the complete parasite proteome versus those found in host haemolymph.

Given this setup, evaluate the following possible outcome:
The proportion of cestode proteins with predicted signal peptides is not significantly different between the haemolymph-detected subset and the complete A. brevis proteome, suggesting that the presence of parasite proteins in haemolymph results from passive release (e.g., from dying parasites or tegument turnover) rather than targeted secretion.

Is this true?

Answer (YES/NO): NO